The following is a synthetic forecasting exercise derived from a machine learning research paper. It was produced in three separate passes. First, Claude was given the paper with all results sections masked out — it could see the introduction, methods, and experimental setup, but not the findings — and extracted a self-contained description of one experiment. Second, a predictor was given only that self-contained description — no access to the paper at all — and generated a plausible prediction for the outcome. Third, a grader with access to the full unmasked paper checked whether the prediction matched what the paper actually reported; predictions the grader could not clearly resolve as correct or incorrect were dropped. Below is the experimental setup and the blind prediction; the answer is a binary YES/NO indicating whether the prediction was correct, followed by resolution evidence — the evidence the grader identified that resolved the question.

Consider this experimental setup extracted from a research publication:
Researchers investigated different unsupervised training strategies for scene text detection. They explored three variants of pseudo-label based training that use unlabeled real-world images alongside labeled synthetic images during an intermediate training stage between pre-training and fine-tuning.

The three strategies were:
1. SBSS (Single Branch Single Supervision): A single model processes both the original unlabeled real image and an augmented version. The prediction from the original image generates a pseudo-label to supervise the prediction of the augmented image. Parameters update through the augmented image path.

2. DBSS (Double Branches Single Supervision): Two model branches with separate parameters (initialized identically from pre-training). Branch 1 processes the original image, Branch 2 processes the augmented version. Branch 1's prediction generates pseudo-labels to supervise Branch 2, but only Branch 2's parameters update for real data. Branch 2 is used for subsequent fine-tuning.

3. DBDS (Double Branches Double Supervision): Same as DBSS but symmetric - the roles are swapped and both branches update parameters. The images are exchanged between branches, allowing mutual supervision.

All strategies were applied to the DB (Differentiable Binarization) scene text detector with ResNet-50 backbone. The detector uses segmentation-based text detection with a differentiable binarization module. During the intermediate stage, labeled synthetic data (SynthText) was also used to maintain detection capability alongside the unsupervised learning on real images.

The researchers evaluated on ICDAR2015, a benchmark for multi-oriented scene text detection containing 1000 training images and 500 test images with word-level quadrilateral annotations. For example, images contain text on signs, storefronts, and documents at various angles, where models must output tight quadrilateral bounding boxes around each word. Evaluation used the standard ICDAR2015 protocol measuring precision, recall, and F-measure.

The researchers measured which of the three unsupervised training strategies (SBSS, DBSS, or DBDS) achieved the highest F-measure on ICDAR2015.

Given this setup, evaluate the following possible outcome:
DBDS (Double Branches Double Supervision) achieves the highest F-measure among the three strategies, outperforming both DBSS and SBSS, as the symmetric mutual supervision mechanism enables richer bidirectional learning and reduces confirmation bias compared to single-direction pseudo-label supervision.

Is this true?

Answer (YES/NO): NO